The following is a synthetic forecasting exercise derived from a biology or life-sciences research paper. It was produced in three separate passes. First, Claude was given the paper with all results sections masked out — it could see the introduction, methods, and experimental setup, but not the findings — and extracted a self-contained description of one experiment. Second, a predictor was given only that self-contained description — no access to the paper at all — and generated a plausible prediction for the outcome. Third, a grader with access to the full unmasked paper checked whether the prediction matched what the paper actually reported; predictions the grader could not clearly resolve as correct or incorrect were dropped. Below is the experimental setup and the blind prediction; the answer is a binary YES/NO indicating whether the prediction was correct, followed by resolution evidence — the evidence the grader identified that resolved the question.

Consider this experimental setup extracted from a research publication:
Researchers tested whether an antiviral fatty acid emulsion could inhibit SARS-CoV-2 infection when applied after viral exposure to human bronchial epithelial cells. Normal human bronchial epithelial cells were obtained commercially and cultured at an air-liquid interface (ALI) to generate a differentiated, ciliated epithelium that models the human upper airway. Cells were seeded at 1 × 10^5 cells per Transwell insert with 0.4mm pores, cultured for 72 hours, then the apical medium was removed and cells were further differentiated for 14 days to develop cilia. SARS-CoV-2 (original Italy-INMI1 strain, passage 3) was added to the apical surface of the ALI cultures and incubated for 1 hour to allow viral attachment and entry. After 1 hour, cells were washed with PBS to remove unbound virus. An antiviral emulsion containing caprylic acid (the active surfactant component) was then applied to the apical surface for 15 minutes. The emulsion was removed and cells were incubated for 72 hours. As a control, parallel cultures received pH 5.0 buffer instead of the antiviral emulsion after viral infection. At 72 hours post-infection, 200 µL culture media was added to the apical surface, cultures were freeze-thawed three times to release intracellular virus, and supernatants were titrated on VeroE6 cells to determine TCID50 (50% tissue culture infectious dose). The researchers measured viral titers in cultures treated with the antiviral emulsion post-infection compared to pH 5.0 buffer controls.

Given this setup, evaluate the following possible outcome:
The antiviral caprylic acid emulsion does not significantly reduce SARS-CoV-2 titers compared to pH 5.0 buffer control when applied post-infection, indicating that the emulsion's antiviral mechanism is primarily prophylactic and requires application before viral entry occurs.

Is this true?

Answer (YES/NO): NO